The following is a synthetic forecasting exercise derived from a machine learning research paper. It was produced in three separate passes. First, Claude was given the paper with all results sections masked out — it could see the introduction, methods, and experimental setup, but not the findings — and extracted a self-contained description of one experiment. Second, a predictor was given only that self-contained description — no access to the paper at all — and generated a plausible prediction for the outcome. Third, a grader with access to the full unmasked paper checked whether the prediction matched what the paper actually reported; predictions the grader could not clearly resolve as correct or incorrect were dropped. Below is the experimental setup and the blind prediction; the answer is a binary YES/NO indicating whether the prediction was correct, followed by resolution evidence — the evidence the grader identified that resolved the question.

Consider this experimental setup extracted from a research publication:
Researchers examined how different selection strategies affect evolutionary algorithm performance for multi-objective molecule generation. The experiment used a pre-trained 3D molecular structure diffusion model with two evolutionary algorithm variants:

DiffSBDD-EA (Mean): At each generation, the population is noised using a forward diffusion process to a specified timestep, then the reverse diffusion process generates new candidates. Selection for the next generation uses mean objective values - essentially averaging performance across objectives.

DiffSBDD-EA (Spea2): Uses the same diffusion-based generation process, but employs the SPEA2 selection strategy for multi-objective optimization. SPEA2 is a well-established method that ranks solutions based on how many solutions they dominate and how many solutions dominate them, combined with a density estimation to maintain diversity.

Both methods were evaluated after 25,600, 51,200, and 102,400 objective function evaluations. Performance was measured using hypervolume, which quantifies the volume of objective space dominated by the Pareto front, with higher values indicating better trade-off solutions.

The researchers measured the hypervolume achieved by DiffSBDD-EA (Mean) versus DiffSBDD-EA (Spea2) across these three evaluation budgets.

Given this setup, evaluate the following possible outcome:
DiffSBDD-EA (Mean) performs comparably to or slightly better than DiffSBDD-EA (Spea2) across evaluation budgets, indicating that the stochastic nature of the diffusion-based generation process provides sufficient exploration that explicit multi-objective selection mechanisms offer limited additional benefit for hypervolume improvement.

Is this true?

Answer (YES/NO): YES